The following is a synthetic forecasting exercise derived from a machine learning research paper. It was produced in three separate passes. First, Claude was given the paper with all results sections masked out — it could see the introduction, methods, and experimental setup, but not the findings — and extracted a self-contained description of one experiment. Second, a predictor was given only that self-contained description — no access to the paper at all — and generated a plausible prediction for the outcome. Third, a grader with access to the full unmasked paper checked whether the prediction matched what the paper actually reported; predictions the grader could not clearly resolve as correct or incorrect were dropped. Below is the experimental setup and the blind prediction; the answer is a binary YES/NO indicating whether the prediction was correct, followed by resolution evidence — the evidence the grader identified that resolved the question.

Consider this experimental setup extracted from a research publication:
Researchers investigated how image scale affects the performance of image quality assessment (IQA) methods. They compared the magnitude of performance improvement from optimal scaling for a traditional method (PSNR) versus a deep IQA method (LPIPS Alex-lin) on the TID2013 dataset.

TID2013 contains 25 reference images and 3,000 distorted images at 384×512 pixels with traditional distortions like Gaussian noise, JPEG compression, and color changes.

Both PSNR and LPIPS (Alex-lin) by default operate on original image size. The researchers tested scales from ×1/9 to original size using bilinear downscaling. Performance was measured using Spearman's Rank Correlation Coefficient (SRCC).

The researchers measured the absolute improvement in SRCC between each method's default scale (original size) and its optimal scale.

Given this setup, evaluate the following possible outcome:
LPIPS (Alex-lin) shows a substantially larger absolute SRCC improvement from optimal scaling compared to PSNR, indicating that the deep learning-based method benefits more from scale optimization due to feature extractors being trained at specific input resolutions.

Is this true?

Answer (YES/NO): YES